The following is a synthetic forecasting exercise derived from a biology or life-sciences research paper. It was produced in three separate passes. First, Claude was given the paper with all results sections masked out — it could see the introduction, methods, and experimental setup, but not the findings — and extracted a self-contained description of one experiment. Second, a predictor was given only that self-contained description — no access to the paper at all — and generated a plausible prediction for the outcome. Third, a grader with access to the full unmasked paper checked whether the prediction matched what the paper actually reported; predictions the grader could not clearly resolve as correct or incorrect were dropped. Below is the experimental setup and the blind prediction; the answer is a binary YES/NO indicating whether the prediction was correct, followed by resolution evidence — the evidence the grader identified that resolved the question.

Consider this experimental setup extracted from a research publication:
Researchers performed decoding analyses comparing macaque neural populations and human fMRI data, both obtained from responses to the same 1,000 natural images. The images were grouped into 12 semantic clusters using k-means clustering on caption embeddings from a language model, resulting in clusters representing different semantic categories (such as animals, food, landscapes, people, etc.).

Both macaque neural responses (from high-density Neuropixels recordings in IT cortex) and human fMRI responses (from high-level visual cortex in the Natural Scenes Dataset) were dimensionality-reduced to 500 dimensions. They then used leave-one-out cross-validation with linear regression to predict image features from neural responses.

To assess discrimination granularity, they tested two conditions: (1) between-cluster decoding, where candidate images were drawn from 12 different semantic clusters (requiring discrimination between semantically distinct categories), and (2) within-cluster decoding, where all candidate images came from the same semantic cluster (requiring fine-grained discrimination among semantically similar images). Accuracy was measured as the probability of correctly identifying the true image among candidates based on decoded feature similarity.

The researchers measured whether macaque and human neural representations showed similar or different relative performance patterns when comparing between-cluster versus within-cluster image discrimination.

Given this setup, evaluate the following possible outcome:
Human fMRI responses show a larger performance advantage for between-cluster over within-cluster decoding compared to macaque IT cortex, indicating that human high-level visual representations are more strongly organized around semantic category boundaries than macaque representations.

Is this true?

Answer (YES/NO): YES